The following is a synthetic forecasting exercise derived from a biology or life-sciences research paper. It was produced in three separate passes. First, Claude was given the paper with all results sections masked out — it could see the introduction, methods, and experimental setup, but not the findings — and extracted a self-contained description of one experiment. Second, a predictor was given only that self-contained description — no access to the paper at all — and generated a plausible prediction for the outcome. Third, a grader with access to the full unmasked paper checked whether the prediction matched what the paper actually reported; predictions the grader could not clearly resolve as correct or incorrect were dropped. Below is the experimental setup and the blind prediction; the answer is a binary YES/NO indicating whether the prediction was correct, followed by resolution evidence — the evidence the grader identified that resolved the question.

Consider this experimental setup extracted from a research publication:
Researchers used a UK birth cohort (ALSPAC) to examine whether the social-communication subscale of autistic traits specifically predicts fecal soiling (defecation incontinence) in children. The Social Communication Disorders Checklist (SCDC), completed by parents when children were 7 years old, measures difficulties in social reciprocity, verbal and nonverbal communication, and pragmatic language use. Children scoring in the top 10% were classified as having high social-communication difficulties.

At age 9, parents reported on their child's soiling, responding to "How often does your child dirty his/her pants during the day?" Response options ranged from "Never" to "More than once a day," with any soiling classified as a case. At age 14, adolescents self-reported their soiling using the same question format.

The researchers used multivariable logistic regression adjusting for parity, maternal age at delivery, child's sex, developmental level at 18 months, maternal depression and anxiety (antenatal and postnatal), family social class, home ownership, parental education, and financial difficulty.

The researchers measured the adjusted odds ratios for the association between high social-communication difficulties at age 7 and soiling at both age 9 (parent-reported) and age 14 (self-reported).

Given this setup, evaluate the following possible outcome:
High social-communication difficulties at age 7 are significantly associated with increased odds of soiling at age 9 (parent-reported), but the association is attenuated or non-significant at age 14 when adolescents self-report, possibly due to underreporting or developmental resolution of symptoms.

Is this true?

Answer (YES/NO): YES